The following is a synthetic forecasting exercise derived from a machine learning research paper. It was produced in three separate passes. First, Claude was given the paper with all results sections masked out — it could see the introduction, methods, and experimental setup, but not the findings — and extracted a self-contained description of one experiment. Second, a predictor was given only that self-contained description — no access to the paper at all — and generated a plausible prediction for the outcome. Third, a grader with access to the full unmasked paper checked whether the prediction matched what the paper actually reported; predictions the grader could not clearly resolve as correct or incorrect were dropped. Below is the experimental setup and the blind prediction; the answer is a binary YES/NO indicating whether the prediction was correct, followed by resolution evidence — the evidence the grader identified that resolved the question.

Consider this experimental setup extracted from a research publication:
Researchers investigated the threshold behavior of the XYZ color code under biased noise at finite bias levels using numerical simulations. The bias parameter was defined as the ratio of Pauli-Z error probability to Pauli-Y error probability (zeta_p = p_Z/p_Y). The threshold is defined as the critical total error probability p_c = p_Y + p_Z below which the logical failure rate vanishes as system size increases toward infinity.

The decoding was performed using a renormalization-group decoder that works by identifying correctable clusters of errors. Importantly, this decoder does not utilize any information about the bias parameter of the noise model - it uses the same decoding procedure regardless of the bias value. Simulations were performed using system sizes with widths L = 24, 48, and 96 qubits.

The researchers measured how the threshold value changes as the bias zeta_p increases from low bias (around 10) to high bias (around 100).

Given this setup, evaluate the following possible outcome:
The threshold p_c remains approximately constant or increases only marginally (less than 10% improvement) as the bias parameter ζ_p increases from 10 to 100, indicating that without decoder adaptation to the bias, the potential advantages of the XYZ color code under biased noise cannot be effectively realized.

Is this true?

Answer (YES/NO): NO